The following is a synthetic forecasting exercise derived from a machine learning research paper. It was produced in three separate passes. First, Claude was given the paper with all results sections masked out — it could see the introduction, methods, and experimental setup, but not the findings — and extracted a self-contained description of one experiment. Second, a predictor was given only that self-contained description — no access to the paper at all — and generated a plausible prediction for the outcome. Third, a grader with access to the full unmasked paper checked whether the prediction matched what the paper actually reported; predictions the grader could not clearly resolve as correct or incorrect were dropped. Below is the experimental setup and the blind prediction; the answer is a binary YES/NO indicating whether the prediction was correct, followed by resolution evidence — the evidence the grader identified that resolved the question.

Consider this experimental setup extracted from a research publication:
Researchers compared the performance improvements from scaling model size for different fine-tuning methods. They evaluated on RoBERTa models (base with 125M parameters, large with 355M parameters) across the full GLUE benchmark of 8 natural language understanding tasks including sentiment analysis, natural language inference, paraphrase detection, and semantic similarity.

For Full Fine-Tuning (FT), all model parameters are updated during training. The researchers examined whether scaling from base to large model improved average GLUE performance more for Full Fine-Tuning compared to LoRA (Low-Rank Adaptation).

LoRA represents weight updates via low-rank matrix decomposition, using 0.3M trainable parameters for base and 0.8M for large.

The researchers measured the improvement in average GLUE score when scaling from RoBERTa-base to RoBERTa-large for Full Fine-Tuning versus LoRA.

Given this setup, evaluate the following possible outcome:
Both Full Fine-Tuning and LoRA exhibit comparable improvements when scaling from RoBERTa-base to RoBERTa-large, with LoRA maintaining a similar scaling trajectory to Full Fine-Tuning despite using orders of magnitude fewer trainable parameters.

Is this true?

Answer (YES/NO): YES